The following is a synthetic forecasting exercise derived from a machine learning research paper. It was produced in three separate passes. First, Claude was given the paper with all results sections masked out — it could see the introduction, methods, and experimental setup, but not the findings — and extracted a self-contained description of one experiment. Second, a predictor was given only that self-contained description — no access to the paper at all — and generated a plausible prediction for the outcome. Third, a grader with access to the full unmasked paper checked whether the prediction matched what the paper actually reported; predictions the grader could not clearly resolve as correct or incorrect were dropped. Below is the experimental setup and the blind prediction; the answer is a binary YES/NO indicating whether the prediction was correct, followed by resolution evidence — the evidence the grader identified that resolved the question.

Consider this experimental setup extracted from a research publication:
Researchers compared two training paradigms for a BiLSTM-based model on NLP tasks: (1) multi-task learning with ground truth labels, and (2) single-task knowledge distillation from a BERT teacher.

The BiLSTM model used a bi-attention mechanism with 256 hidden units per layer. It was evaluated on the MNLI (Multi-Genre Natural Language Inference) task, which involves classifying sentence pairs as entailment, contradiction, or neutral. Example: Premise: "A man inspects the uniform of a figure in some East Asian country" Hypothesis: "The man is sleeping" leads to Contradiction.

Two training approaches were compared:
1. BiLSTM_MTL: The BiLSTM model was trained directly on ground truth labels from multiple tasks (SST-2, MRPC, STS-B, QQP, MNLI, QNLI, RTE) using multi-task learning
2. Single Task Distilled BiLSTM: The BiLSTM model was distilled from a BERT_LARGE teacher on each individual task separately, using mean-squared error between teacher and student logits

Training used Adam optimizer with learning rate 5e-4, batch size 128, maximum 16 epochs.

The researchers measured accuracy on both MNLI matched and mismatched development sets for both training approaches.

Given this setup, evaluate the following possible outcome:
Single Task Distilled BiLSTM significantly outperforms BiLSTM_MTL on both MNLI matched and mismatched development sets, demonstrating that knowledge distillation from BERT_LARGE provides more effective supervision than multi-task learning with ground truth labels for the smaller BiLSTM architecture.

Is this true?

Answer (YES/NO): YES